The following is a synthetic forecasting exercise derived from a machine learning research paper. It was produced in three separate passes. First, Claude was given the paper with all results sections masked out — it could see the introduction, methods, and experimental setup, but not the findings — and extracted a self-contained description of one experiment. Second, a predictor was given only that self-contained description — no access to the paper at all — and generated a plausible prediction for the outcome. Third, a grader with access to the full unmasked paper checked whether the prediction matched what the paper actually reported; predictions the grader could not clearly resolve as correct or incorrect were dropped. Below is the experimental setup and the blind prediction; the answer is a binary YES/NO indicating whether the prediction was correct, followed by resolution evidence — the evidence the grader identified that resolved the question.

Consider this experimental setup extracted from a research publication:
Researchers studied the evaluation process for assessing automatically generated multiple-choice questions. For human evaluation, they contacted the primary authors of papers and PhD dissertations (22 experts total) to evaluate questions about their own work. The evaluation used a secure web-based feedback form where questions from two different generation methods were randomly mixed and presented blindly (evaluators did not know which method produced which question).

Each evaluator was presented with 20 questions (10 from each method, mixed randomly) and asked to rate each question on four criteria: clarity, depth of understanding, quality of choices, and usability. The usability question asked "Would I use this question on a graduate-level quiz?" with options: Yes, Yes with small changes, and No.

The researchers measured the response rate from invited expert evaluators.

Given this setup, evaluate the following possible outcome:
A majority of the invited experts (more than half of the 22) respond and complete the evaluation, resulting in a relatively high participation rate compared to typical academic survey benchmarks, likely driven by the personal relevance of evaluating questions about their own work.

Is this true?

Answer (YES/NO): NO